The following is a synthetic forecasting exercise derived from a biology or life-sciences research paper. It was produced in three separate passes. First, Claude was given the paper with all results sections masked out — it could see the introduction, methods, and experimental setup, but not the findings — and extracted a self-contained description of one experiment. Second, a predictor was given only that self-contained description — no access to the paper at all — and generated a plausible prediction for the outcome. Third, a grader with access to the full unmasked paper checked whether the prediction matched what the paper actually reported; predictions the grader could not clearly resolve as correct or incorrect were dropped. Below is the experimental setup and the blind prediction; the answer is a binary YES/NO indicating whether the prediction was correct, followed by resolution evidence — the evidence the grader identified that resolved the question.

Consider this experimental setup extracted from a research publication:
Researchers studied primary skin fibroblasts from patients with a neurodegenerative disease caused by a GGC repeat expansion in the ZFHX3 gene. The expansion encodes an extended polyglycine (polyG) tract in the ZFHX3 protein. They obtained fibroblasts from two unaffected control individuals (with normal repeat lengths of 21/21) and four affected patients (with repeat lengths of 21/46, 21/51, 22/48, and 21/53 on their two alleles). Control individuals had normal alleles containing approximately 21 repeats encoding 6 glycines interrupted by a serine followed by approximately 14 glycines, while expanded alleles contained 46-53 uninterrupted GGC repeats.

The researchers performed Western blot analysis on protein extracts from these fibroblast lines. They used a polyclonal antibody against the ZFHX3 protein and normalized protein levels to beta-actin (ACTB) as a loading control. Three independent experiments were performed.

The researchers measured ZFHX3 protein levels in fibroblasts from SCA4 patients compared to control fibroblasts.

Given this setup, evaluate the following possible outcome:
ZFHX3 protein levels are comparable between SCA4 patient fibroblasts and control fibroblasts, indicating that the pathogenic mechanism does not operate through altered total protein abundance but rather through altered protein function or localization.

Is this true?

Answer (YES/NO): NO